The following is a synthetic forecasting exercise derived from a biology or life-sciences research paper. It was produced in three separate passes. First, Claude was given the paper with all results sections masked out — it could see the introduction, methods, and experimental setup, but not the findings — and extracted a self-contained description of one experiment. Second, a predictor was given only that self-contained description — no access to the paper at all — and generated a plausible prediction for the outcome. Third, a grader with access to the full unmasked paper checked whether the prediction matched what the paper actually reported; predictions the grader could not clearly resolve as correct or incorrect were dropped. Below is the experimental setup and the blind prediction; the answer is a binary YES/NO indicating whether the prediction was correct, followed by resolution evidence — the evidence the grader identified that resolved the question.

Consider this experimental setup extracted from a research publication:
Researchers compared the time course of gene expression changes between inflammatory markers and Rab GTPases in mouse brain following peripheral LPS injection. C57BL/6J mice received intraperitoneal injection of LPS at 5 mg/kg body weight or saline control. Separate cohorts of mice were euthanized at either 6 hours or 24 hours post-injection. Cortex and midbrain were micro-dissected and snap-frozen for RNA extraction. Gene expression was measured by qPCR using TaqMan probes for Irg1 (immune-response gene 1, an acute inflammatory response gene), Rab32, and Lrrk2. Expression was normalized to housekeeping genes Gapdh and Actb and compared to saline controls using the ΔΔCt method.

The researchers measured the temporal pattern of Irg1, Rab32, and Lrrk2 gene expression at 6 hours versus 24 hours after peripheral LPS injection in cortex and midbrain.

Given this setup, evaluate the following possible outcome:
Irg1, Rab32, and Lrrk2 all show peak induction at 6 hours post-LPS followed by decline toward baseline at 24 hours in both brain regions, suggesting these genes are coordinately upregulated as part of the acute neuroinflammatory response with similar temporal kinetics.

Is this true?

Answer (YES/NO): NO